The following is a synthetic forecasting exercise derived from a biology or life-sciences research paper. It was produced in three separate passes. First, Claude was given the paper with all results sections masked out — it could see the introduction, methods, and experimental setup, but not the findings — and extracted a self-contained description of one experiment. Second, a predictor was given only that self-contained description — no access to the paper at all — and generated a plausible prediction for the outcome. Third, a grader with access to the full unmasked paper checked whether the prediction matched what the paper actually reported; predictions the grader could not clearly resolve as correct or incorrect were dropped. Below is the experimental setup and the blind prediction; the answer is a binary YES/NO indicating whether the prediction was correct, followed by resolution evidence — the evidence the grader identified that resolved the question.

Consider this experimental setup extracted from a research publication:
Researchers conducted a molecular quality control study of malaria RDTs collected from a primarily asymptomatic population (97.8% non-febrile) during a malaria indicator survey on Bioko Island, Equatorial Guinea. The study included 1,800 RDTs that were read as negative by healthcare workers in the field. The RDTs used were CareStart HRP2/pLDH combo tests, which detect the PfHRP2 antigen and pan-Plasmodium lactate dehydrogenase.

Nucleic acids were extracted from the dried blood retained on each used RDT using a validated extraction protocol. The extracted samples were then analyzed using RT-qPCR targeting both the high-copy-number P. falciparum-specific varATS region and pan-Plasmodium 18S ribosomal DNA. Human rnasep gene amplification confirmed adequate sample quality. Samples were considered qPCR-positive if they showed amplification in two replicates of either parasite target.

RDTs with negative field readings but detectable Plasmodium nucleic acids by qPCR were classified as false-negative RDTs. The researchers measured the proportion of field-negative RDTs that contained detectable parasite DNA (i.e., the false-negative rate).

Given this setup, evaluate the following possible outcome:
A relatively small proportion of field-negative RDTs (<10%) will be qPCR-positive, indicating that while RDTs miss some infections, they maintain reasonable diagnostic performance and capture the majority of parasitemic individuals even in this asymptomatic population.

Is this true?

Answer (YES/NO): YES